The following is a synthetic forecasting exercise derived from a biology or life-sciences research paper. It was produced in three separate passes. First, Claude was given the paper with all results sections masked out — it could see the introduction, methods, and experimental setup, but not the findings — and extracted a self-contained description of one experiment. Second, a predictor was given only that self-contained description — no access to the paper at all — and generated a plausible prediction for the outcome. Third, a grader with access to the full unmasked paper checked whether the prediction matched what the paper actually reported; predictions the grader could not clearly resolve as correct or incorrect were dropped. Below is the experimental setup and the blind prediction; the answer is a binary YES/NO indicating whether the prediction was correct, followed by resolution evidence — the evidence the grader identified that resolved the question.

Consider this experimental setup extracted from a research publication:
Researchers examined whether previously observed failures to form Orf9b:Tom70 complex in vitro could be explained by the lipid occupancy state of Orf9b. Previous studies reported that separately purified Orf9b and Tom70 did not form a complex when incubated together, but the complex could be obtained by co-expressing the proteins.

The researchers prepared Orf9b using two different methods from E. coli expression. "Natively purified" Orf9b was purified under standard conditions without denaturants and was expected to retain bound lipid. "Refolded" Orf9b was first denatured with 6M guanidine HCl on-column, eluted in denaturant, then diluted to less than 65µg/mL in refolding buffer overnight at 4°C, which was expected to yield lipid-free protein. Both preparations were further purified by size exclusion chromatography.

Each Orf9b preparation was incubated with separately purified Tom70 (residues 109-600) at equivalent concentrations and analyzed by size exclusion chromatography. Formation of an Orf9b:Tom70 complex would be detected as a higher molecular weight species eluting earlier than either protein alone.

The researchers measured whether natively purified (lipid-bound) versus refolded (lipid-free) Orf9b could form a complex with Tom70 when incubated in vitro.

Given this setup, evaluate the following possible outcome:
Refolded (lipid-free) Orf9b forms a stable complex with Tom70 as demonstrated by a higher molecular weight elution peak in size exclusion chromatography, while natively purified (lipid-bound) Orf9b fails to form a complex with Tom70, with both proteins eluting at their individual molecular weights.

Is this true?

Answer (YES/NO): NO